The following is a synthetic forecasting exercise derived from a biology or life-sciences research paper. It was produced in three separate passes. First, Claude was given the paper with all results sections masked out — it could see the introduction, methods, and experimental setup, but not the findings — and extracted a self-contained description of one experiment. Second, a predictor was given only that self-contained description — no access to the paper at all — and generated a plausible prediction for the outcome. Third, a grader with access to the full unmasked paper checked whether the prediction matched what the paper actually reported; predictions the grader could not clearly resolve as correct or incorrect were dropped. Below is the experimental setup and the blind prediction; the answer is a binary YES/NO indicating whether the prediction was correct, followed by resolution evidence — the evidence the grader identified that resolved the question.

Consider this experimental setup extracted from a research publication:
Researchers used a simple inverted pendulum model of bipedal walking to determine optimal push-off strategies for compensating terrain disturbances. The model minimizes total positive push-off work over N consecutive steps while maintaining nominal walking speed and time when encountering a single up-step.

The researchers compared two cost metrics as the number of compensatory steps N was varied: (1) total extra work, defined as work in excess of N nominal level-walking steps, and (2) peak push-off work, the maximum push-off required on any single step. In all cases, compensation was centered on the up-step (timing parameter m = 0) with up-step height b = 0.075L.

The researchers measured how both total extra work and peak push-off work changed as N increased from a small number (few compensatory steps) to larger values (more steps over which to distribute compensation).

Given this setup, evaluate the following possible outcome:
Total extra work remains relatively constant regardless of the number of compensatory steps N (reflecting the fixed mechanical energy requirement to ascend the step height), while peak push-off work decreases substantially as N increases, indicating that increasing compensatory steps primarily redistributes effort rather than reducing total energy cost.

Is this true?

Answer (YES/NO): NO